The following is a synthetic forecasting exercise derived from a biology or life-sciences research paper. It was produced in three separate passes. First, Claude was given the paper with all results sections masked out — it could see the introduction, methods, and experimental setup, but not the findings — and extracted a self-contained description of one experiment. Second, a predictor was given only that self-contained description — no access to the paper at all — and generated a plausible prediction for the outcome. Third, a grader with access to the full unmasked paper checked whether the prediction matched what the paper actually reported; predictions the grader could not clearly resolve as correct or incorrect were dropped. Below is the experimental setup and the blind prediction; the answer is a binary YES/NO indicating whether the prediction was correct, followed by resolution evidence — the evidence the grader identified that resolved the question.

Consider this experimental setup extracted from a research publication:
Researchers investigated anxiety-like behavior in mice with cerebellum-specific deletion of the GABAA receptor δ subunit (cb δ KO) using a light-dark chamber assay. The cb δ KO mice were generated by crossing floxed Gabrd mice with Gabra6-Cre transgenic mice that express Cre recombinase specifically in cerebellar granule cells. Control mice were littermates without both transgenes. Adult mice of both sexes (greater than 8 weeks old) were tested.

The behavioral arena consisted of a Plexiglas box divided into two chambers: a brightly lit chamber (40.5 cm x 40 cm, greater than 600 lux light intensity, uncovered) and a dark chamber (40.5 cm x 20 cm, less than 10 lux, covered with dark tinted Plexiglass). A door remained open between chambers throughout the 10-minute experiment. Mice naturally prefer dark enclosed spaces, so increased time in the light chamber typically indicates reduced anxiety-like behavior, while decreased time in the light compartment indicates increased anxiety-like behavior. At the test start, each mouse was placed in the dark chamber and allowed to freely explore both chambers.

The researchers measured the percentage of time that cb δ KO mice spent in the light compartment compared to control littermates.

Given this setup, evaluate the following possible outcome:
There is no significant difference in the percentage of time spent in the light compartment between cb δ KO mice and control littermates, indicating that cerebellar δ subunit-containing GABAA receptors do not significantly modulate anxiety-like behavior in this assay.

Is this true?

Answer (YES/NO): NO